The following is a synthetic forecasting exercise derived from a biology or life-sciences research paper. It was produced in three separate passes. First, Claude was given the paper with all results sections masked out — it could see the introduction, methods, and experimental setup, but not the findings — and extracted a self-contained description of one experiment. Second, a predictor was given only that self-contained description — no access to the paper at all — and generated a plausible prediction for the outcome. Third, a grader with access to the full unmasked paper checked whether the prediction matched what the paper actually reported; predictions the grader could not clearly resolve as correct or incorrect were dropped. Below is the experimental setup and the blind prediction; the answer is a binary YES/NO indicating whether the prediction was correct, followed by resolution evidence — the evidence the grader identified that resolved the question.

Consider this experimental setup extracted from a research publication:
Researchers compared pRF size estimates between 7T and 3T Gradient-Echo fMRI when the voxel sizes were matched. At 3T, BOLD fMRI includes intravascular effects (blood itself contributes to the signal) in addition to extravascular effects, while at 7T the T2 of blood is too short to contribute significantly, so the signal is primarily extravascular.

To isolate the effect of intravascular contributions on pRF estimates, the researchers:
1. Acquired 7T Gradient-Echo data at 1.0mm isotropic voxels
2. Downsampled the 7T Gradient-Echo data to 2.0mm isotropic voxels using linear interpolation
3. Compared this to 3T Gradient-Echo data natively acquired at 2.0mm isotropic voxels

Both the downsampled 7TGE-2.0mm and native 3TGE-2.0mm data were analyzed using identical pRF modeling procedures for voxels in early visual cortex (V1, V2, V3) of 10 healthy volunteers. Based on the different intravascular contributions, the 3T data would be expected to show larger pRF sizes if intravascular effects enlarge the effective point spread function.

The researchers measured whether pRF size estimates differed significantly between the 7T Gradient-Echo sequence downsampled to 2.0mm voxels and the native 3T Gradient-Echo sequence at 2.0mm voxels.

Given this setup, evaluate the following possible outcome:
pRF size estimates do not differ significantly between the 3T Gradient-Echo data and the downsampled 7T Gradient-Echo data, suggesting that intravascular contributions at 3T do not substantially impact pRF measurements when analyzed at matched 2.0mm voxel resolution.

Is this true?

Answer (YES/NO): YES